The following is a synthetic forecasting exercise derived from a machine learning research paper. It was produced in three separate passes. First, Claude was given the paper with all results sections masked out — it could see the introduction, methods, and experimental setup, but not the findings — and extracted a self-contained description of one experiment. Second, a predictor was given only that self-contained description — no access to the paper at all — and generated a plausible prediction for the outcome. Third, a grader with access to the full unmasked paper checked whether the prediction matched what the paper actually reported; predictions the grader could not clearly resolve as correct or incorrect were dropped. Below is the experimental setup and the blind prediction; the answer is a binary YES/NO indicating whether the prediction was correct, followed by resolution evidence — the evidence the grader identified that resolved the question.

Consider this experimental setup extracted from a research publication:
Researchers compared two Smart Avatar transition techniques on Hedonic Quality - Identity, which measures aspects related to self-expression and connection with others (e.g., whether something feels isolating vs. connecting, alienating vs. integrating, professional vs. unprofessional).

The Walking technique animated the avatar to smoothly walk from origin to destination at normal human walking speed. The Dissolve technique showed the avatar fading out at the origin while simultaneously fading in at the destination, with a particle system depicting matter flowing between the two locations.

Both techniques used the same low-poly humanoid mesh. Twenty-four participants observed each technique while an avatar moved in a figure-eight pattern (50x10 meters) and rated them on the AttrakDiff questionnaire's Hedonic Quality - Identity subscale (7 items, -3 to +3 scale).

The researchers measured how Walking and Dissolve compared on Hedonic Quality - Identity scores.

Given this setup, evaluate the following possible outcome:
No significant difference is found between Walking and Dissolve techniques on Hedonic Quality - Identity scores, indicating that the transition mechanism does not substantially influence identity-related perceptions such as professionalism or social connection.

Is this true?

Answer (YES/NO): YES